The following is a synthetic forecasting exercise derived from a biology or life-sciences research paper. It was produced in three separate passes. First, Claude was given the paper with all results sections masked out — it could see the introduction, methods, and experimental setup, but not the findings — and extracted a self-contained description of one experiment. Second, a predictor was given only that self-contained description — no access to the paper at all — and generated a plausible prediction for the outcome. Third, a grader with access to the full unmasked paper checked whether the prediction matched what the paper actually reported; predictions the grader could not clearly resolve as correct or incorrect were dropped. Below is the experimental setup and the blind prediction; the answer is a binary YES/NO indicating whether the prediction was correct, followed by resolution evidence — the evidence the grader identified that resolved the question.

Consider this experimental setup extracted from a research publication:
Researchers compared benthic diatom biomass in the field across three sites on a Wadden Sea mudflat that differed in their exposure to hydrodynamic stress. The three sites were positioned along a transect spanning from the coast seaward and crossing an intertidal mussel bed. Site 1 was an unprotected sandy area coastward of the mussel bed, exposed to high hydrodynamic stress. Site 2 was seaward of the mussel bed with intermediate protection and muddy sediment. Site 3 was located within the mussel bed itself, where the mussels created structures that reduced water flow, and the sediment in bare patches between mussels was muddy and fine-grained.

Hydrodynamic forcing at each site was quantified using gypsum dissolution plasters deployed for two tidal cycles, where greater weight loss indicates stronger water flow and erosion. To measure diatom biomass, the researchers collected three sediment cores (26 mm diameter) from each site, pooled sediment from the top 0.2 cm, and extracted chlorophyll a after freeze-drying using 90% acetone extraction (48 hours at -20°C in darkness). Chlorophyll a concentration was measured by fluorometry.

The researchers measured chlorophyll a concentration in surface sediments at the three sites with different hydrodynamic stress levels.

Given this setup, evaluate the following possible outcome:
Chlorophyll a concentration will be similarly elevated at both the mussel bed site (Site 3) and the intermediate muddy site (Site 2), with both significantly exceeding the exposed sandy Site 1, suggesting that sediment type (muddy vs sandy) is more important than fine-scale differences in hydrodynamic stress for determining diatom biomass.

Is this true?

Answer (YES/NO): NO